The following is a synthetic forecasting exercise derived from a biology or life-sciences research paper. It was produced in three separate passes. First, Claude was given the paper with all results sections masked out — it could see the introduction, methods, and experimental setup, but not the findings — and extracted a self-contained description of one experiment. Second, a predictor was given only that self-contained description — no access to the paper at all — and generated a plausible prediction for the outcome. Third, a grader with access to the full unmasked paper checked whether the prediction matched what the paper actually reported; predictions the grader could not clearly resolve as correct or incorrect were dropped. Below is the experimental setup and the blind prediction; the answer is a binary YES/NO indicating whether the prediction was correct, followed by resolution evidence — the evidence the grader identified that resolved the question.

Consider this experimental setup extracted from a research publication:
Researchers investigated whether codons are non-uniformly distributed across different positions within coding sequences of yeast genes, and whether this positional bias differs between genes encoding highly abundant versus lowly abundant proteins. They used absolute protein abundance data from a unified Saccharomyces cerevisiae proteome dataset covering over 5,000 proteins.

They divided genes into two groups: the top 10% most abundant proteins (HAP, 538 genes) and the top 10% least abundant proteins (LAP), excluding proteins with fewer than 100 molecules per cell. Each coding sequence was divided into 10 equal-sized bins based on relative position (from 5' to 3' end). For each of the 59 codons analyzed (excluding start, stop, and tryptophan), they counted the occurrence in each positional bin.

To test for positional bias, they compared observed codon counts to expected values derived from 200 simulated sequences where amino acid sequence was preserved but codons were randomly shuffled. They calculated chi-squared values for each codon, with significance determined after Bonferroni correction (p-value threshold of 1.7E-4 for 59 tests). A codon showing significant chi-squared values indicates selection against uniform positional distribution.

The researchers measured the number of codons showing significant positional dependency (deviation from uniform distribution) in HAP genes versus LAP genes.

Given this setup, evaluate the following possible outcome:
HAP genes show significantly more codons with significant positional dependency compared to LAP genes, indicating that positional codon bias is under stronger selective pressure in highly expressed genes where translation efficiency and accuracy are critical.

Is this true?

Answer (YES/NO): YES